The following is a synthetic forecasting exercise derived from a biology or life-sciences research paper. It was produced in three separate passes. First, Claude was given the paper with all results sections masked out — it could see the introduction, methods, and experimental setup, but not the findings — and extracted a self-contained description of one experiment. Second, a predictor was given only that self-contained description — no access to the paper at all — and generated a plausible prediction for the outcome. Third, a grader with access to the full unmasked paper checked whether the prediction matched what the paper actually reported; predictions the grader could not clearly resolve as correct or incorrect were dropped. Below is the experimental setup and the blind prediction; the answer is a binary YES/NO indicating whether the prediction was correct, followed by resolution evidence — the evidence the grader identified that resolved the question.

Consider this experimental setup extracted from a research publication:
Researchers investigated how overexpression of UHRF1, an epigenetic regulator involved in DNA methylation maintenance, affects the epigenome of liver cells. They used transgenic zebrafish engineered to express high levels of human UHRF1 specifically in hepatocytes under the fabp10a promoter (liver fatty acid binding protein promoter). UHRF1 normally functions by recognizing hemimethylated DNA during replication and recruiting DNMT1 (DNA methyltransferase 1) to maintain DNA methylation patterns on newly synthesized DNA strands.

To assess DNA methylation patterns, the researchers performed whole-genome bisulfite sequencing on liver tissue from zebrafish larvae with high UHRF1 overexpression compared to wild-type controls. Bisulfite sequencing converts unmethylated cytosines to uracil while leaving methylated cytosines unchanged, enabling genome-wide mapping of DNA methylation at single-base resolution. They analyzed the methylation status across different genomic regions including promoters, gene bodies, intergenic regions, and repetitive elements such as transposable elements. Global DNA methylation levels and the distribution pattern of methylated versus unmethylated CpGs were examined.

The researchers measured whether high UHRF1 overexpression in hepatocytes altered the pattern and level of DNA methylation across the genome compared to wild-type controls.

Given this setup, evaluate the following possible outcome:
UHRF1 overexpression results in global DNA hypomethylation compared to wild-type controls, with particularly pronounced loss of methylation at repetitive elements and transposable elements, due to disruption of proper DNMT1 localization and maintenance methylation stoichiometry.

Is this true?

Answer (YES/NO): NO